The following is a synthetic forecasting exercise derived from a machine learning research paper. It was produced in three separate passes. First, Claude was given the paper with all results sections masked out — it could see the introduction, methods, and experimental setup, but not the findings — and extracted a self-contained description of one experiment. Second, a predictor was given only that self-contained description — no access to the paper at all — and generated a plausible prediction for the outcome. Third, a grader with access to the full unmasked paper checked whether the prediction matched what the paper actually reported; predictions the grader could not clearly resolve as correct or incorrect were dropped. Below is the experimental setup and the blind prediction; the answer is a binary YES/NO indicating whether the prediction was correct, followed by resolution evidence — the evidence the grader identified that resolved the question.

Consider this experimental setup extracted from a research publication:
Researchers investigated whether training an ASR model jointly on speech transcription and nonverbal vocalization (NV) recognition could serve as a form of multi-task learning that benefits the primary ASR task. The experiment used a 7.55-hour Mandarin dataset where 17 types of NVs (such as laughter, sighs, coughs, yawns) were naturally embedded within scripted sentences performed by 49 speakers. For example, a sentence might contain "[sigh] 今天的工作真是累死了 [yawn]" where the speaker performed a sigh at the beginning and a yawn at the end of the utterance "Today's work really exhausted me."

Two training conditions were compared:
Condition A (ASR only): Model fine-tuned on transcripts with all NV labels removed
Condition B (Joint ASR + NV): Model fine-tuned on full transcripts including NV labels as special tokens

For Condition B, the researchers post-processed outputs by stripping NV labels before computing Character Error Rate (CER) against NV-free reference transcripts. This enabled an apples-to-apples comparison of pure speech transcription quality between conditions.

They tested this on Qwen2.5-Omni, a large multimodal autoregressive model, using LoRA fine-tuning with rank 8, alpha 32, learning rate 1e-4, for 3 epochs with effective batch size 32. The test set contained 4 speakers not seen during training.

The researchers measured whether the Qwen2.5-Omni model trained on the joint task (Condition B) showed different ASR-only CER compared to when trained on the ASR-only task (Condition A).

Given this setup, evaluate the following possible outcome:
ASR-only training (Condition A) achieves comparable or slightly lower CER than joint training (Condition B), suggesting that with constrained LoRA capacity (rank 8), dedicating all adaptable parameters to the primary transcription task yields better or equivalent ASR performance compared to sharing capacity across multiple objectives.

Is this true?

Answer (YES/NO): YES